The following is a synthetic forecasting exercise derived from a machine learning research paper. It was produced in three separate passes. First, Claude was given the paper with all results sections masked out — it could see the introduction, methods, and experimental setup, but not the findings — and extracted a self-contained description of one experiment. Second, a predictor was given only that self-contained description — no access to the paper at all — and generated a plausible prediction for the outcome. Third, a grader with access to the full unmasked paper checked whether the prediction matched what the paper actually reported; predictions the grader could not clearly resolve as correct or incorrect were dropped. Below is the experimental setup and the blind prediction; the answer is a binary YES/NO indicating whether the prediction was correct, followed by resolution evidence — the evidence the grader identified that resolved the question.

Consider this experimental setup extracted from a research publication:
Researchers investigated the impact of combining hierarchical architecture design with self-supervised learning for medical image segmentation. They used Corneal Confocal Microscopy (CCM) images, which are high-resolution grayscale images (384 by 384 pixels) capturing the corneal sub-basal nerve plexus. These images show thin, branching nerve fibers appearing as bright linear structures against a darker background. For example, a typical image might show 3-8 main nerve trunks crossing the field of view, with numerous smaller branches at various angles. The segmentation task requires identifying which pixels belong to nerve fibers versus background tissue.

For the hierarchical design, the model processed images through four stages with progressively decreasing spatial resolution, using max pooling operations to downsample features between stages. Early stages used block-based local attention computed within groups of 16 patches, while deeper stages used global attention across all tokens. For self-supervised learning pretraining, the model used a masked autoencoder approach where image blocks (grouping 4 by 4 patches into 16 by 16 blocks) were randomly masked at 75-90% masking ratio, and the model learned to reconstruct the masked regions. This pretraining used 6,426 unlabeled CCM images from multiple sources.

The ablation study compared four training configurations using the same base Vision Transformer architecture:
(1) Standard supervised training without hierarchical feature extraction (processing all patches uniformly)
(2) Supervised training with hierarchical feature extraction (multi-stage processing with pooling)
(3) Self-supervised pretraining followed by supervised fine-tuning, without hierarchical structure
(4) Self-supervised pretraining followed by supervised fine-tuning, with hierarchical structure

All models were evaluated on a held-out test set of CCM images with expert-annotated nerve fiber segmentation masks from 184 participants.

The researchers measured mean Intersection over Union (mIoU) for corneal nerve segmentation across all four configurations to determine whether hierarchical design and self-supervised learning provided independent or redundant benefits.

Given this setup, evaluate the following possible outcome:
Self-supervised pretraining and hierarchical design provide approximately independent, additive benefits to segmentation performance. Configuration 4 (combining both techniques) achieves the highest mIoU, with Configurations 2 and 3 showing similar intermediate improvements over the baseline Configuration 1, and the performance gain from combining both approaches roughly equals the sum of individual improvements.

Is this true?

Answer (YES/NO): NO